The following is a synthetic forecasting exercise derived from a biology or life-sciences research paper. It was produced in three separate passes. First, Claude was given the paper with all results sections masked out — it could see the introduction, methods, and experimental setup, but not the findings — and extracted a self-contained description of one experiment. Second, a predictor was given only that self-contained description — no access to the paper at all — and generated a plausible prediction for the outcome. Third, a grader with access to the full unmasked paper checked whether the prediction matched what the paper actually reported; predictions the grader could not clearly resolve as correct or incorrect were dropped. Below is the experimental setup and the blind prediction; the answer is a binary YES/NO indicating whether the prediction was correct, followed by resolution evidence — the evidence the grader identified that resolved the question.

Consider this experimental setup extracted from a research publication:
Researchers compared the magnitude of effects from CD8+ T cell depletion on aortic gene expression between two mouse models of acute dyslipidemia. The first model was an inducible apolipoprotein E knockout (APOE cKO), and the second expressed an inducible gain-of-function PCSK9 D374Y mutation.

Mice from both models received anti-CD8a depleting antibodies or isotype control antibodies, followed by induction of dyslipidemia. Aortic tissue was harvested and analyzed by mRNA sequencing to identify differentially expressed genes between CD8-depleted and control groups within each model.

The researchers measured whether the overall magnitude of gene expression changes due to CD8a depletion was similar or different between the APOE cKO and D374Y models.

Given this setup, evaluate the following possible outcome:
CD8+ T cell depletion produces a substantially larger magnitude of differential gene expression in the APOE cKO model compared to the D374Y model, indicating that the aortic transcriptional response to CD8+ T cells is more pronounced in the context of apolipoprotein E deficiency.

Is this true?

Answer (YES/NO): YES